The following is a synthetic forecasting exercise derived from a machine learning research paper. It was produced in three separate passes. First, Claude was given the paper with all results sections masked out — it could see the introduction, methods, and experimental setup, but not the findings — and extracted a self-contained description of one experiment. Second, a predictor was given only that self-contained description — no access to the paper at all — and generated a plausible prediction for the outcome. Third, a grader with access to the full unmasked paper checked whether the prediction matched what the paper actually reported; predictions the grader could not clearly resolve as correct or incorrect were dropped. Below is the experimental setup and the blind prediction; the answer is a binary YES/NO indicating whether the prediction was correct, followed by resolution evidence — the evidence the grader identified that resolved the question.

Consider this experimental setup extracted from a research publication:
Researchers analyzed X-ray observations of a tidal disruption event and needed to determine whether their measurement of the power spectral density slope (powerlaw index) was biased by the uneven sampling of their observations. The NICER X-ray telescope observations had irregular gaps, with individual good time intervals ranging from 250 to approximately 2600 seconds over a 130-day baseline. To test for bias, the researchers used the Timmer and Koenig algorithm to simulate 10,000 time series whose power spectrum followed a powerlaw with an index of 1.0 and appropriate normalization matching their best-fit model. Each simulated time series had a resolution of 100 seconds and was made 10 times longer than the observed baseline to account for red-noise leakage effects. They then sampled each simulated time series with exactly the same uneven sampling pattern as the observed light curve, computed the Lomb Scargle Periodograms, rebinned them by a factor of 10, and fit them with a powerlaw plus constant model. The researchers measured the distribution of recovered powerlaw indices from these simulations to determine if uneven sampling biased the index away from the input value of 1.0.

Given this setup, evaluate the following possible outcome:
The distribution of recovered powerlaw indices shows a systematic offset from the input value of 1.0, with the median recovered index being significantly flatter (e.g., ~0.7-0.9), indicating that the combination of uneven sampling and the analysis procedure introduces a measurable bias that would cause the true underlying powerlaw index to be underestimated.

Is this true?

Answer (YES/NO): NO